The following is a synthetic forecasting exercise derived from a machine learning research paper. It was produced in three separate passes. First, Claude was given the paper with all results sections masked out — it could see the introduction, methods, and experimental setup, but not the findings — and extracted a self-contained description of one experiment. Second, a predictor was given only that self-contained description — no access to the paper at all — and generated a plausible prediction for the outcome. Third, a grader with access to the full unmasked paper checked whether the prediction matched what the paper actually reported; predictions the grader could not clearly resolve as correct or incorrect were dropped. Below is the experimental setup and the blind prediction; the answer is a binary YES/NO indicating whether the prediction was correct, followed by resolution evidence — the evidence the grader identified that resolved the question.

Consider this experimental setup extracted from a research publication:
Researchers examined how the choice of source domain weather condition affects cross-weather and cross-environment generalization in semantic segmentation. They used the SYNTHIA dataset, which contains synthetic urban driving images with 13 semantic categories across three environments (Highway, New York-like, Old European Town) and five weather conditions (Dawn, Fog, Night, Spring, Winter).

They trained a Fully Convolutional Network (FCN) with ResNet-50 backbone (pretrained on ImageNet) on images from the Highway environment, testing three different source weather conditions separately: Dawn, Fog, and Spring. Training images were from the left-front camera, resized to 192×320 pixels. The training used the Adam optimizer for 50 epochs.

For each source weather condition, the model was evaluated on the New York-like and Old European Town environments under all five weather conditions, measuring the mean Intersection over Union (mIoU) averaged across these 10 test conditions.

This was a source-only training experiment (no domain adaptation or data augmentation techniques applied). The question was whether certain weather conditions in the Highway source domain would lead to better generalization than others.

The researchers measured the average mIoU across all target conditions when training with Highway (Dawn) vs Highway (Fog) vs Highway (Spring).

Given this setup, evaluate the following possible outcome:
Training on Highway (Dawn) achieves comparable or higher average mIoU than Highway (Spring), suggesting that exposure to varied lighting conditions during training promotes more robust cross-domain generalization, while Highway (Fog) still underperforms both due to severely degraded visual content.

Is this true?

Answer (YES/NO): NO